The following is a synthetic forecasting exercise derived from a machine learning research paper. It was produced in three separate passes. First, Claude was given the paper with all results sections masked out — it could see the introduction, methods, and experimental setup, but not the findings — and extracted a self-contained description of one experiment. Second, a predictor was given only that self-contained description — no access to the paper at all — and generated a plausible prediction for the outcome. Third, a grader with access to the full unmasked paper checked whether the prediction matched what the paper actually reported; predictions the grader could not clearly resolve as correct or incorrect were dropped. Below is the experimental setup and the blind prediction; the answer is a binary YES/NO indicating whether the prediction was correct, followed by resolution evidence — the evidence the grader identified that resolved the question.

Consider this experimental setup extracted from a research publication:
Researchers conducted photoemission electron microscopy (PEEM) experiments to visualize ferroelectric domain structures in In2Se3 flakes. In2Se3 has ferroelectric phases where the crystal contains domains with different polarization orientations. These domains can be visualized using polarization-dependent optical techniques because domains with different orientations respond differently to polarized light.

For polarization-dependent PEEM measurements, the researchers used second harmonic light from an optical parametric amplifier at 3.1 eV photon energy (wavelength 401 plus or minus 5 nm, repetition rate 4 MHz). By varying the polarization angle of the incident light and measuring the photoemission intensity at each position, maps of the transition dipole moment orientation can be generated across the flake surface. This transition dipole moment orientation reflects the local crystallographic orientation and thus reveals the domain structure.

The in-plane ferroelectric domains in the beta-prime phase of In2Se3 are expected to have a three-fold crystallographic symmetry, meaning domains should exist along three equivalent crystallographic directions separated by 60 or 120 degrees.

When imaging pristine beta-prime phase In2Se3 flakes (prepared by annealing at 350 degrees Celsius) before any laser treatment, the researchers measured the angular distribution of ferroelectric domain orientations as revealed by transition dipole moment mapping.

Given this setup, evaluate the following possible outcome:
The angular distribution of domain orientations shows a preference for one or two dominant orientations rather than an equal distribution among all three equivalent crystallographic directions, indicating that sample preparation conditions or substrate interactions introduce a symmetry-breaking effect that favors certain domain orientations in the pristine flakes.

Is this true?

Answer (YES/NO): NO